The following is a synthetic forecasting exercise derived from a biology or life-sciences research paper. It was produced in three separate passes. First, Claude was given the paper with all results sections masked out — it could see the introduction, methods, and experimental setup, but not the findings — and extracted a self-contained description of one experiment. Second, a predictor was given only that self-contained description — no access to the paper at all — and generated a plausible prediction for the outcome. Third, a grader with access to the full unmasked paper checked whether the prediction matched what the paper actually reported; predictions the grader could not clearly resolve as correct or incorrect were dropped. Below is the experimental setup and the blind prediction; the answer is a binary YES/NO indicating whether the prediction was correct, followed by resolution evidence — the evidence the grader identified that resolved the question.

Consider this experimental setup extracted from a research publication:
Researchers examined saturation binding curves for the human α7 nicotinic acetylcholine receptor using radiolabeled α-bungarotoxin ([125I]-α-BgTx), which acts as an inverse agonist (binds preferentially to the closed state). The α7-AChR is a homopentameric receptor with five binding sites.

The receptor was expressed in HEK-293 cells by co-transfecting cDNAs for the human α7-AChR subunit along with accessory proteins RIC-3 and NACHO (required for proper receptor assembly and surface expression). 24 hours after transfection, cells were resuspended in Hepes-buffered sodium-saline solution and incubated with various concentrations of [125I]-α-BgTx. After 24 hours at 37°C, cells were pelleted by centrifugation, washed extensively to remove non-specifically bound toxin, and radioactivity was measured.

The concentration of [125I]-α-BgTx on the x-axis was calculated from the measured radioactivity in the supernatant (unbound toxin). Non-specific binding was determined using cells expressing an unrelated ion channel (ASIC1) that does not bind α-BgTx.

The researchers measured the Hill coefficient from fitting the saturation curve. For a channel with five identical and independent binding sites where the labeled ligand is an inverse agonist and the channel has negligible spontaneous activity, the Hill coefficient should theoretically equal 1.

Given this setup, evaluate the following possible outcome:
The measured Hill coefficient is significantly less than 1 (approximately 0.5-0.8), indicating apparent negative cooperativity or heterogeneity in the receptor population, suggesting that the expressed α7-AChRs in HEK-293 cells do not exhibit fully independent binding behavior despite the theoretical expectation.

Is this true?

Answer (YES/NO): NO